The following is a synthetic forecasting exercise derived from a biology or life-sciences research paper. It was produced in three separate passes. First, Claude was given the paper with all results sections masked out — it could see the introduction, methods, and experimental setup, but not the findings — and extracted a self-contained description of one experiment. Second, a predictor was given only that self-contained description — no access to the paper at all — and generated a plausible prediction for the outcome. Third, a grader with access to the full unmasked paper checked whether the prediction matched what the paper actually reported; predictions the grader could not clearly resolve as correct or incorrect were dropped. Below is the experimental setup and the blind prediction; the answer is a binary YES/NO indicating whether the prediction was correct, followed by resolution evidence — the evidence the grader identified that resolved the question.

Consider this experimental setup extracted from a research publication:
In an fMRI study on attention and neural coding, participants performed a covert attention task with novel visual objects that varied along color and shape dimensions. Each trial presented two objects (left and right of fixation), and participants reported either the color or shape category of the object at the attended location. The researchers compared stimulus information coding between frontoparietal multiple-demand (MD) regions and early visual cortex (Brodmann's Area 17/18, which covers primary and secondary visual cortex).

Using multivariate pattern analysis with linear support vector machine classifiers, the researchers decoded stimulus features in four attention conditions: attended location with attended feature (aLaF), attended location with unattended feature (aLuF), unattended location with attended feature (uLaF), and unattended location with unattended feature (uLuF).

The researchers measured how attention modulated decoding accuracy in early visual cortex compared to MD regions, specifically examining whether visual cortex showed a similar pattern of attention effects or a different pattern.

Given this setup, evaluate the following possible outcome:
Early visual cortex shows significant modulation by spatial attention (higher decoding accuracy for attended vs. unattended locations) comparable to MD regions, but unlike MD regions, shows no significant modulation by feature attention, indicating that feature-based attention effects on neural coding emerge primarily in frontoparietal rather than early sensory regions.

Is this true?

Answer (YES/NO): NO